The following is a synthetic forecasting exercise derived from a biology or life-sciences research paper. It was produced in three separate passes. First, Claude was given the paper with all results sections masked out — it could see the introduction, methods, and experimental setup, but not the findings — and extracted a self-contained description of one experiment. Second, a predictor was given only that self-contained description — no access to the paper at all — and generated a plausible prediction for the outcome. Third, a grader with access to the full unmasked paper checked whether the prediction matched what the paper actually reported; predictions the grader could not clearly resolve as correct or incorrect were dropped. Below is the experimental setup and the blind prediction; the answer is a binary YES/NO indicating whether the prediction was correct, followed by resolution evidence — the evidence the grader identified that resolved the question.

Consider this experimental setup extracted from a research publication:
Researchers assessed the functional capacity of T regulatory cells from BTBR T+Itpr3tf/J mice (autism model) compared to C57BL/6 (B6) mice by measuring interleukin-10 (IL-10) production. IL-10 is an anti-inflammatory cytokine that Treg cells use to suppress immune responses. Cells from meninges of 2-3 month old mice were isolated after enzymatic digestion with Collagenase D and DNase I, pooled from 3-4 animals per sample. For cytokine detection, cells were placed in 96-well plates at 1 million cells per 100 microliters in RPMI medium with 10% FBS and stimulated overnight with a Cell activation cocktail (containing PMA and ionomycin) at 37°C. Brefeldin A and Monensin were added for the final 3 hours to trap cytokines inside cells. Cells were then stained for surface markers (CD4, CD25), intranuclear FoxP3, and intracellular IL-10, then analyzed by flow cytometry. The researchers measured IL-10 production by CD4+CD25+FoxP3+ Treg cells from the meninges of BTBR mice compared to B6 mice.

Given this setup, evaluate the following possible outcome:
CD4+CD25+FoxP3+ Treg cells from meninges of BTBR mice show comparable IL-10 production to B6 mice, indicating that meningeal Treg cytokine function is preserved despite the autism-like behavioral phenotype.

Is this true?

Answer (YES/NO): NO